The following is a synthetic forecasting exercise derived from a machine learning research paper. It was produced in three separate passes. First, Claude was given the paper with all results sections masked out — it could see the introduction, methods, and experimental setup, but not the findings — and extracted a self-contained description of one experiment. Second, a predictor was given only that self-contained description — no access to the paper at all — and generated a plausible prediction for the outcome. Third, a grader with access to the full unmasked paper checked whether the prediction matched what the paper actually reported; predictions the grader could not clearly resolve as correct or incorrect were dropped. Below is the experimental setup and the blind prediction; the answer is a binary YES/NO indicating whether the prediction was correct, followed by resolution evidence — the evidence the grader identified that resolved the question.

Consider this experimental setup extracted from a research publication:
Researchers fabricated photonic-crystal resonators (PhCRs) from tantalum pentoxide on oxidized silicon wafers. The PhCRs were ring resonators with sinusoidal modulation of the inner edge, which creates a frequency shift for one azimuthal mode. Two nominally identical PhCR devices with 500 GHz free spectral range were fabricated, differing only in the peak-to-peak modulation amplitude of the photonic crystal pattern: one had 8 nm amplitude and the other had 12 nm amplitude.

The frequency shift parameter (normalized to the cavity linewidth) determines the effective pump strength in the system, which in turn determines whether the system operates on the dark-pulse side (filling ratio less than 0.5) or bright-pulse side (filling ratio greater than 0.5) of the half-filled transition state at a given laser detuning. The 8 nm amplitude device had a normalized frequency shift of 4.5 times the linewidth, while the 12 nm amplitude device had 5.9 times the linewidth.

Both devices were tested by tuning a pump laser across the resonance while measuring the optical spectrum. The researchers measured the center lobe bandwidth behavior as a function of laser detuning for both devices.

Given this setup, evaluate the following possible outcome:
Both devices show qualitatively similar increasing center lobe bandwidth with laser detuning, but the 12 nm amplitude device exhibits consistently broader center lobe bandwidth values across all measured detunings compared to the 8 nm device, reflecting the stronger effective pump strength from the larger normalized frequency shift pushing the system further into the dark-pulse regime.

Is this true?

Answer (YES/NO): NO